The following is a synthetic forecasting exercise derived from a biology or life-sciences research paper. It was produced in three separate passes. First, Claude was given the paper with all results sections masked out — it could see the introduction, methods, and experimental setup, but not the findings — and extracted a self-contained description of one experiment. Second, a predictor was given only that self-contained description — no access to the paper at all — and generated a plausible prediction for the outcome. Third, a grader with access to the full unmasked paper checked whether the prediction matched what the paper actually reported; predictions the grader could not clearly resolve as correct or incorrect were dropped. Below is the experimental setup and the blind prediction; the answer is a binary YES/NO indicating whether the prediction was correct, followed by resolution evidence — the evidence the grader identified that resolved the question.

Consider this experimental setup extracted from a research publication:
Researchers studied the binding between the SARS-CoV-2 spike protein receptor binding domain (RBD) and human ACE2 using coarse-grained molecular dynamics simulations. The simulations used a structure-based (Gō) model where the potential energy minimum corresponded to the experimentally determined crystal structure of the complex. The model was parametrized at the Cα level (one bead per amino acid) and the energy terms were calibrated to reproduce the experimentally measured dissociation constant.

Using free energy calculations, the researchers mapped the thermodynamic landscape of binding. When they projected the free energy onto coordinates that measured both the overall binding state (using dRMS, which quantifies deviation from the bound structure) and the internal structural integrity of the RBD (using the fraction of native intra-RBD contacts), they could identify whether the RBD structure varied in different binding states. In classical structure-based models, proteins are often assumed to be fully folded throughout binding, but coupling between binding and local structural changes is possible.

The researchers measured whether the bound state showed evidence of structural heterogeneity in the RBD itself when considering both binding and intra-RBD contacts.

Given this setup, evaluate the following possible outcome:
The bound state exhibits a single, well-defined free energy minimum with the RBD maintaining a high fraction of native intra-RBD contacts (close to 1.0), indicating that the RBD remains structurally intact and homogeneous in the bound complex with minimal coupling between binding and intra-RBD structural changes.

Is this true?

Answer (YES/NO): NO